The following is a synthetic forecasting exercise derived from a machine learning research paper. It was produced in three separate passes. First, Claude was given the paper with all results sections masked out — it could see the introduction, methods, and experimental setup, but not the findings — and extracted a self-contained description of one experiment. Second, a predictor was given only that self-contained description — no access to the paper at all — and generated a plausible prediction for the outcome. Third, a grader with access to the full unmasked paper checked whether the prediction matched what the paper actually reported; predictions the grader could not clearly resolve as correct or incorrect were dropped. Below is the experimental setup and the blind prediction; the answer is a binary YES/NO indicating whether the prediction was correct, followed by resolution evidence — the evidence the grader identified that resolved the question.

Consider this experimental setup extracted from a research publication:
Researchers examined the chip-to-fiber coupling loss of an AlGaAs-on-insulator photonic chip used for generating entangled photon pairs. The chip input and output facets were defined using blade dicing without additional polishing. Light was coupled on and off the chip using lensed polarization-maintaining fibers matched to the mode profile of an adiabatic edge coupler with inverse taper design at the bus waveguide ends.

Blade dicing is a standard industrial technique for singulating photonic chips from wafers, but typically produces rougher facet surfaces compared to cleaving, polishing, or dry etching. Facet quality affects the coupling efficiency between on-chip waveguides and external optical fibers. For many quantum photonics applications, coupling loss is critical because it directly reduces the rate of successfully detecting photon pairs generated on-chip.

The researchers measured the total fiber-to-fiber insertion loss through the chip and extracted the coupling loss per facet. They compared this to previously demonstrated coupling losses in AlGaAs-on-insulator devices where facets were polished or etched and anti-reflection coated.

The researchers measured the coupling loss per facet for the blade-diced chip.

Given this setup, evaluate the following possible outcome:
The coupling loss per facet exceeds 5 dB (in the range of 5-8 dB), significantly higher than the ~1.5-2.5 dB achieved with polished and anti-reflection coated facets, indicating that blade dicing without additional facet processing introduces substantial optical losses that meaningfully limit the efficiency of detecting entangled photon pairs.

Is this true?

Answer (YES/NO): YES